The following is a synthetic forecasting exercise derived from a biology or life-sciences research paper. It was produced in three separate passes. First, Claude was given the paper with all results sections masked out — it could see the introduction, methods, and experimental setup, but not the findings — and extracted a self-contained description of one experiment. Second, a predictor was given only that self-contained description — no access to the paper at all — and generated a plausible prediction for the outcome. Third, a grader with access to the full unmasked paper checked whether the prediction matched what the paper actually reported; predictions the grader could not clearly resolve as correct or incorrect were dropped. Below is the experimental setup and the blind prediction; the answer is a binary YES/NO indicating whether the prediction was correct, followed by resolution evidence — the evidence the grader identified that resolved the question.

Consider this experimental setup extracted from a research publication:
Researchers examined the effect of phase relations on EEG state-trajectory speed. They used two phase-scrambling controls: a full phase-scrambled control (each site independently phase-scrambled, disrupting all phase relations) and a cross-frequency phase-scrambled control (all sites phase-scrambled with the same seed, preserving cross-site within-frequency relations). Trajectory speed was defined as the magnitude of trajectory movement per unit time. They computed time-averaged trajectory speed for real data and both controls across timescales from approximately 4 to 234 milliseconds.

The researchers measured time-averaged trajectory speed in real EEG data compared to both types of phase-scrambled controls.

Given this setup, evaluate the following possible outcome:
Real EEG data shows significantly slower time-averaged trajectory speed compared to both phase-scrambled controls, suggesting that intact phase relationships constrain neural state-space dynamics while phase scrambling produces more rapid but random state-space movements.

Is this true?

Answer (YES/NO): YES